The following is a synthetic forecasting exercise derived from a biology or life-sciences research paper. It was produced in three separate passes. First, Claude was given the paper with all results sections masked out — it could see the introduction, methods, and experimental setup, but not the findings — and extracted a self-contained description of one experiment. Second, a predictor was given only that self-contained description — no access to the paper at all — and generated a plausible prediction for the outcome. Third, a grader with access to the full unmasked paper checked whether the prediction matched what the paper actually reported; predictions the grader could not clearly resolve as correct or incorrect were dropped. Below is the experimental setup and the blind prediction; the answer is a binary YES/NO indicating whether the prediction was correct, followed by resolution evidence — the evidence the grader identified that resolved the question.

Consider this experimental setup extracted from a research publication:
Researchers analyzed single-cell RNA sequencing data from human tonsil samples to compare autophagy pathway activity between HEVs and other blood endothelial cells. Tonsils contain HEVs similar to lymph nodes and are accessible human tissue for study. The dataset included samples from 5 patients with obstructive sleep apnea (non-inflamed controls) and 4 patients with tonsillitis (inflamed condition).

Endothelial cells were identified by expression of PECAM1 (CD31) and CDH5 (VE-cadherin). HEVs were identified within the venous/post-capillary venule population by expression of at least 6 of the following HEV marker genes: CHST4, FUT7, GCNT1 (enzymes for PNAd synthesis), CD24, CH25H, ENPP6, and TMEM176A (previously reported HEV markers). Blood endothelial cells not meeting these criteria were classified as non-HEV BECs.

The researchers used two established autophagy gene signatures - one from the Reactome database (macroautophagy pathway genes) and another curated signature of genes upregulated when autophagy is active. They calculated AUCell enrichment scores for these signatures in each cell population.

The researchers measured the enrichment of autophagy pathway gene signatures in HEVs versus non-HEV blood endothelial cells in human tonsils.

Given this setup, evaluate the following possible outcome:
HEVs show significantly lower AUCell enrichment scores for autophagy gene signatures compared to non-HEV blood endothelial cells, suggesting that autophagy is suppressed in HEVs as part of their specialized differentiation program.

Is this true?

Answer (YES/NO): NO